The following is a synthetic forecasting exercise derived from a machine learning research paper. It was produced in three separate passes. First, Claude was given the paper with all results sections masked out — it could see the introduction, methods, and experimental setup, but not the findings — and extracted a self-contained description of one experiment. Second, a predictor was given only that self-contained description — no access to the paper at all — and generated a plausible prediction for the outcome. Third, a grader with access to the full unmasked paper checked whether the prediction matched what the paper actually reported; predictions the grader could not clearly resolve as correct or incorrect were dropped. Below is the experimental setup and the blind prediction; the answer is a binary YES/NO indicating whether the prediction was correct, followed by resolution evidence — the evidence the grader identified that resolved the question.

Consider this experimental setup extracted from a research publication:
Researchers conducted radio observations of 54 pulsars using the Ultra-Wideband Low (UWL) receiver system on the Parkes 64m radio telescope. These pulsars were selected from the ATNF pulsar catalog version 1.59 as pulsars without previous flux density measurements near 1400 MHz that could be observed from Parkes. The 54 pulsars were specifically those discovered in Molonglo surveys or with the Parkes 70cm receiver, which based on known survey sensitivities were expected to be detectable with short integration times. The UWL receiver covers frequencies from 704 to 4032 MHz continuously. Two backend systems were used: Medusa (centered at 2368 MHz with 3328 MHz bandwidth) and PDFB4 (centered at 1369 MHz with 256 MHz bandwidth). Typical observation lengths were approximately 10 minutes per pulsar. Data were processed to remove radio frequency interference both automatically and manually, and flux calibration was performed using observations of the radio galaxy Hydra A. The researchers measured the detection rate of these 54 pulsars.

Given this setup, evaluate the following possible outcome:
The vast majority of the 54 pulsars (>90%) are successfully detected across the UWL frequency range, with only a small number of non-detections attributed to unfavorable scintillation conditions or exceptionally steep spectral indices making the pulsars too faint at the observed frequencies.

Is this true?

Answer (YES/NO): NO